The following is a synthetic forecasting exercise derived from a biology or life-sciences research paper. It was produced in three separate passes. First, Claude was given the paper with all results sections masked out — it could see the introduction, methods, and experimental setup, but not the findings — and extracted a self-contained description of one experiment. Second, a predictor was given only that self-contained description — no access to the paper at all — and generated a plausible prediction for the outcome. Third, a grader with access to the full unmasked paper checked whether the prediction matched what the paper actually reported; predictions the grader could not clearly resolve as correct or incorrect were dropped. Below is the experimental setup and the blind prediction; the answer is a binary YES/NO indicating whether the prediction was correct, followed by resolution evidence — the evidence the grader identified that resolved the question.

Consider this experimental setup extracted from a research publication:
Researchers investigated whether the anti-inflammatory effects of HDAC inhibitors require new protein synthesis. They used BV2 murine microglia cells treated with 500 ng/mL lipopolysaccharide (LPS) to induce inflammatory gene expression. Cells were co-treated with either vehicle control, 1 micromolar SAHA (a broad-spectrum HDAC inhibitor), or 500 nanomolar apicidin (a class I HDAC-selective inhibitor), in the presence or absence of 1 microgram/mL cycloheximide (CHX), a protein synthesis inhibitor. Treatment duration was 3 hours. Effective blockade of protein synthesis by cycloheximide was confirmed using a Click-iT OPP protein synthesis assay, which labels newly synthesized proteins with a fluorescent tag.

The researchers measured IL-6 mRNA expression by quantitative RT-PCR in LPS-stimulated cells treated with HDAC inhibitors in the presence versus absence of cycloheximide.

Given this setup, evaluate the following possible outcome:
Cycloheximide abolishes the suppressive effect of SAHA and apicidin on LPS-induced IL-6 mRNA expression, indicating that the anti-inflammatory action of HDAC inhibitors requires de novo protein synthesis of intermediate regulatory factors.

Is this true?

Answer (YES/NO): NO